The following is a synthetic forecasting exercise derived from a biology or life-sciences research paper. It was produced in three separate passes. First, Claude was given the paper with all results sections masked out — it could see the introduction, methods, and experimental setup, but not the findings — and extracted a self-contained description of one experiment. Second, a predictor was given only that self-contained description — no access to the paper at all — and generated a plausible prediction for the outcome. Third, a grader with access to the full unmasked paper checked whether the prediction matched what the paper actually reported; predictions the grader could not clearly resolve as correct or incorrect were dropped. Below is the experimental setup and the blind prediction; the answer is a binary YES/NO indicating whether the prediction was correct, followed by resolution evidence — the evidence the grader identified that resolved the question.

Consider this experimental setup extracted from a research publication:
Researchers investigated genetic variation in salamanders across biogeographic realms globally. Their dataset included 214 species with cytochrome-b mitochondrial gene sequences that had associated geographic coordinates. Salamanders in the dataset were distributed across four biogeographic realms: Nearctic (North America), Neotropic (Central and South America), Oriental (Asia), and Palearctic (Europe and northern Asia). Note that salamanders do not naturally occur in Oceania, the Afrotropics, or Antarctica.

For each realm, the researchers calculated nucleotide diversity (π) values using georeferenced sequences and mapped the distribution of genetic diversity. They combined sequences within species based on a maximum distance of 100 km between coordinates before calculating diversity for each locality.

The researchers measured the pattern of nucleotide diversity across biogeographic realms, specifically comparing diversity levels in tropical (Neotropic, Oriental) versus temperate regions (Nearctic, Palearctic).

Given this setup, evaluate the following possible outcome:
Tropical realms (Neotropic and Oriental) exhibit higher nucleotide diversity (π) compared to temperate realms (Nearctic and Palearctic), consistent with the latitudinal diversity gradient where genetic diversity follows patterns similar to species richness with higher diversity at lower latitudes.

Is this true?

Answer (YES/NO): NO